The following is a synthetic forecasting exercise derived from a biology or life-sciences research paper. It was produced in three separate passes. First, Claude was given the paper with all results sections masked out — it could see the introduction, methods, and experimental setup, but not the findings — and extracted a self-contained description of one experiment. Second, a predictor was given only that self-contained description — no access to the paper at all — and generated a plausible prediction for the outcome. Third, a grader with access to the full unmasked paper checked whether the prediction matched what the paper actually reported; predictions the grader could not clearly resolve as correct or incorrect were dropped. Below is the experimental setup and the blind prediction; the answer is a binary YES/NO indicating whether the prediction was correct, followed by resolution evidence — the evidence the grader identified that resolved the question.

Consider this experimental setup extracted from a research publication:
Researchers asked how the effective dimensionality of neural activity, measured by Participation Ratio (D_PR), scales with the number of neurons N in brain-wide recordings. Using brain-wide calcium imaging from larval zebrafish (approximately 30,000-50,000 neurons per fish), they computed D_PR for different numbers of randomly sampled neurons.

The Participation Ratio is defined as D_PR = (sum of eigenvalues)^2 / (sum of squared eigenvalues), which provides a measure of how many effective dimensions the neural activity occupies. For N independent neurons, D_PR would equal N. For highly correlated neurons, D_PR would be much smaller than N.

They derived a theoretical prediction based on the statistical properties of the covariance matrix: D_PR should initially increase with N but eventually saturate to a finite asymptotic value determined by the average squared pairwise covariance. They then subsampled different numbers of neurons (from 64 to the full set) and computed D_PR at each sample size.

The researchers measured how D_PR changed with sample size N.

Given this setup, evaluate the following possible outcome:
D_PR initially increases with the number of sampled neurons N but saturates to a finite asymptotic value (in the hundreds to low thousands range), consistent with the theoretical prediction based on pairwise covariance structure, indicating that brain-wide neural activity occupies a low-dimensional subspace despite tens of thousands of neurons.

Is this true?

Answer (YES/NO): YES